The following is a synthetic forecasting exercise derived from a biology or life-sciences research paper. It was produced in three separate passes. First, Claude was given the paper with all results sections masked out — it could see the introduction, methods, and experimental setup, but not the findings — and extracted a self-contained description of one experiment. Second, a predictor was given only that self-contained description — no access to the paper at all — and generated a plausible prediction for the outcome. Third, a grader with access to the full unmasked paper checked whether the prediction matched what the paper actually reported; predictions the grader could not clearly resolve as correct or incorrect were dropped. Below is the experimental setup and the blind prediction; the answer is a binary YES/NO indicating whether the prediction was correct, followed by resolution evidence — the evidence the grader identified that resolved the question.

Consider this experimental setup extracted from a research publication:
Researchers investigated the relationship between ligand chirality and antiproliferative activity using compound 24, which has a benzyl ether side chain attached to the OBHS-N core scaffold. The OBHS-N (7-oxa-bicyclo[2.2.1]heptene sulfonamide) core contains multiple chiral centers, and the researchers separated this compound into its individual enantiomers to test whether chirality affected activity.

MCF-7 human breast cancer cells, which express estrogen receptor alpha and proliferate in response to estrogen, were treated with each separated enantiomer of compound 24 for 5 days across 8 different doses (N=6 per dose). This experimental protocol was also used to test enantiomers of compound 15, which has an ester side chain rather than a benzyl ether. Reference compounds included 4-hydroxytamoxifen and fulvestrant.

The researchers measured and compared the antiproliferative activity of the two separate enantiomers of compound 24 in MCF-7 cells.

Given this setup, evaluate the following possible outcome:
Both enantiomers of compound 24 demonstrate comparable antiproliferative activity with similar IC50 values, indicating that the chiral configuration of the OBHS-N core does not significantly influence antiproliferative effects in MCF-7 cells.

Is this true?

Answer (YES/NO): NO